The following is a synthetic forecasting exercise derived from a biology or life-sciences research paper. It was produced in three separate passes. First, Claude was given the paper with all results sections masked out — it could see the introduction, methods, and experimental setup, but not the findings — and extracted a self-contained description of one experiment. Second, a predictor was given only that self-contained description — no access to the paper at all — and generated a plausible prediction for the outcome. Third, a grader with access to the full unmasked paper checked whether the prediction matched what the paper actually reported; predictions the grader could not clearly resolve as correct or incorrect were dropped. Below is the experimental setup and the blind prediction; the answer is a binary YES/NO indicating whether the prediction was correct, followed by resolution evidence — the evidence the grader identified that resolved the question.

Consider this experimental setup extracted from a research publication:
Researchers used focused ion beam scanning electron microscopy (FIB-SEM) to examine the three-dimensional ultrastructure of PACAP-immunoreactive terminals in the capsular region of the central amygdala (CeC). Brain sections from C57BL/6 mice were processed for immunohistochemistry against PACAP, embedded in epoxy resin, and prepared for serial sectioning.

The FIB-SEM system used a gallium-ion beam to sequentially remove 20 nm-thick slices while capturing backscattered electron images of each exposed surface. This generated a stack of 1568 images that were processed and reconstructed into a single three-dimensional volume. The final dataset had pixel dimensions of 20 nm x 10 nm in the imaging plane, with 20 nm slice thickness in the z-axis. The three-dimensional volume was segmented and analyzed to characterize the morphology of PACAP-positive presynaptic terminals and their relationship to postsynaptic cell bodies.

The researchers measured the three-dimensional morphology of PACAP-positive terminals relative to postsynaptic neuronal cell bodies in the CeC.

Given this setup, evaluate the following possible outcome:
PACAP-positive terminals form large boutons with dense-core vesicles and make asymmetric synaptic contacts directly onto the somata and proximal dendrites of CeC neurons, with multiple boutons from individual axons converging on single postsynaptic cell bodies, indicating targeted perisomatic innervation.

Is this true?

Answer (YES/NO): NO